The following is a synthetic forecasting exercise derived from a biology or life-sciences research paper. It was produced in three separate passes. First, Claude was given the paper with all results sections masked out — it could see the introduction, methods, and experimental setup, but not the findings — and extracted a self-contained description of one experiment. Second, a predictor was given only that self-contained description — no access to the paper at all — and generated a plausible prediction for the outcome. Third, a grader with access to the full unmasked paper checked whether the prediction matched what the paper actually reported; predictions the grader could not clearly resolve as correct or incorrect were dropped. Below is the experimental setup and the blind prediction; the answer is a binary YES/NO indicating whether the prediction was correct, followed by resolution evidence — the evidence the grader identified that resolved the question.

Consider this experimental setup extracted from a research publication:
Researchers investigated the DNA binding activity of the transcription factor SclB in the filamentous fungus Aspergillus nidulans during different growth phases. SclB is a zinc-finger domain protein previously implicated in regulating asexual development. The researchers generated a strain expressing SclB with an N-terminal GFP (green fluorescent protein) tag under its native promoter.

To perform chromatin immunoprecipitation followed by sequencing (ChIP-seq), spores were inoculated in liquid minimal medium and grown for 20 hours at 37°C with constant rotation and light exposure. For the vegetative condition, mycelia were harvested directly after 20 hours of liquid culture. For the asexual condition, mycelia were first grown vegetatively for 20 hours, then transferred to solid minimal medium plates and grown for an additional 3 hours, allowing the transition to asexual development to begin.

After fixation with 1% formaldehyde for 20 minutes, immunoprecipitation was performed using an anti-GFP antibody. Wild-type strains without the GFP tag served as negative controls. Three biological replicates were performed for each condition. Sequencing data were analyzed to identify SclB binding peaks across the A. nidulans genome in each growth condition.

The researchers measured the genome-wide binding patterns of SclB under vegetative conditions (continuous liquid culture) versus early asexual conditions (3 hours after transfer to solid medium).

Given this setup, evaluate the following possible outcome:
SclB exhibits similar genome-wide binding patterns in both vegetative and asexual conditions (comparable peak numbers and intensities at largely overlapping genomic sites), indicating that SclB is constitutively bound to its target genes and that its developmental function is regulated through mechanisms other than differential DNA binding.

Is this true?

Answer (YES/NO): YES